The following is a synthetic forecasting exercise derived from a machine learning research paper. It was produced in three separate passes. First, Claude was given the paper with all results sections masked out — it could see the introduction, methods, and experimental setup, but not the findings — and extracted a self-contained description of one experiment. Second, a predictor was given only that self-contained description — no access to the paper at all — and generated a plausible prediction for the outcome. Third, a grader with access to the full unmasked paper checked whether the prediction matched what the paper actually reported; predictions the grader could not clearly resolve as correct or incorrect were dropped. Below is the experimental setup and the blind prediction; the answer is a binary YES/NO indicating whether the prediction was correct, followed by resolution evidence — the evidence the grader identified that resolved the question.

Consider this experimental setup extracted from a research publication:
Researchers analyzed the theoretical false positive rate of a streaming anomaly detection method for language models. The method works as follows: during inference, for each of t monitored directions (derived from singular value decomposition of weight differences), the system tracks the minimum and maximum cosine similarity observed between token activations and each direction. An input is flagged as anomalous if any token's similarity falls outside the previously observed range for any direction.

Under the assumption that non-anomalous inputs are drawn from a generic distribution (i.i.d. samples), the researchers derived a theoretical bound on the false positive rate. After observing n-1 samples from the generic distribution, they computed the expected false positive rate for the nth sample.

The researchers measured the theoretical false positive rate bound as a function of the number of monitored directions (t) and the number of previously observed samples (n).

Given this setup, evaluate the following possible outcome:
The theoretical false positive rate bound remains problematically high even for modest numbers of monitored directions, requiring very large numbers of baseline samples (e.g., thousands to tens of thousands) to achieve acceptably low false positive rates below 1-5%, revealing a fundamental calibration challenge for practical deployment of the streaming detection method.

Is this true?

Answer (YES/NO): NO